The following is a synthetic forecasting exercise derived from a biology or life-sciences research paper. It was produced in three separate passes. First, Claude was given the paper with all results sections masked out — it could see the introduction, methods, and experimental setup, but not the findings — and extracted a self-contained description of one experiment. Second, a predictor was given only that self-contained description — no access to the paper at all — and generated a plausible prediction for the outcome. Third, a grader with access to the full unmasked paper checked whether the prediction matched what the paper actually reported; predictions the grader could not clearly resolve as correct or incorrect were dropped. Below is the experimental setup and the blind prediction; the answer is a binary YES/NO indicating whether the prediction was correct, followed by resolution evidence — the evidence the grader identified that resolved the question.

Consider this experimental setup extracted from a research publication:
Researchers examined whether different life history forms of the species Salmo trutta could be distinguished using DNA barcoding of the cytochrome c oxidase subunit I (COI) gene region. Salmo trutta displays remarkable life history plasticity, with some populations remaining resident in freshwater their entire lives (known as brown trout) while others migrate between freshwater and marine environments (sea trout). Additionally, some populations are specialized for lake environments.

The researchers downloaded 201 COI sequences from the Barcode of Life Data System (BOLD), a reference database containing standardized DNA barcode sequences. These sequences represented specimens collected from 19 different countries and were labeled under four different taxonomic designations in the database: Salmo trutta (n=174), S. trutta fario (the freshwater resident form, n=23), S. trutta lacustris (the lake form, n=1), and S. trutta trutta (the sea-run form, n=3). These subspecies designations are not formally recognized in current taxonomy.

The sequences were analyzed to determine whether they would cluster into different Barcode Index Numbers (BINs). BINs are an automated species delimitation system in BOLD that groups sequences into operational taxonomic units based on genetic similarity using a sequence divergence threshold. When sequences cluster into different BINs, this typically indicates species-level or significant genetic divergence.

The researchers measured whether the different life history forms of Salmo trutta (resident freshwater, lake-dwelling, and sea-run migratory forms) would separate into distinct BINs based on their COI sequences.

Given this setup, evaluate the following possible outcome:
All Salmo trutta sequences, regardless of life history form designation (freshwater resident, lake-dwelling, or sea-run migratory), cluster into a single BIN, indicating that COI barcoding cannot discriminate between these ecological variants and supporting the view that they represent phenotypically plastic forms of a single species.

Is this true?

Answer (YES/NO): YES